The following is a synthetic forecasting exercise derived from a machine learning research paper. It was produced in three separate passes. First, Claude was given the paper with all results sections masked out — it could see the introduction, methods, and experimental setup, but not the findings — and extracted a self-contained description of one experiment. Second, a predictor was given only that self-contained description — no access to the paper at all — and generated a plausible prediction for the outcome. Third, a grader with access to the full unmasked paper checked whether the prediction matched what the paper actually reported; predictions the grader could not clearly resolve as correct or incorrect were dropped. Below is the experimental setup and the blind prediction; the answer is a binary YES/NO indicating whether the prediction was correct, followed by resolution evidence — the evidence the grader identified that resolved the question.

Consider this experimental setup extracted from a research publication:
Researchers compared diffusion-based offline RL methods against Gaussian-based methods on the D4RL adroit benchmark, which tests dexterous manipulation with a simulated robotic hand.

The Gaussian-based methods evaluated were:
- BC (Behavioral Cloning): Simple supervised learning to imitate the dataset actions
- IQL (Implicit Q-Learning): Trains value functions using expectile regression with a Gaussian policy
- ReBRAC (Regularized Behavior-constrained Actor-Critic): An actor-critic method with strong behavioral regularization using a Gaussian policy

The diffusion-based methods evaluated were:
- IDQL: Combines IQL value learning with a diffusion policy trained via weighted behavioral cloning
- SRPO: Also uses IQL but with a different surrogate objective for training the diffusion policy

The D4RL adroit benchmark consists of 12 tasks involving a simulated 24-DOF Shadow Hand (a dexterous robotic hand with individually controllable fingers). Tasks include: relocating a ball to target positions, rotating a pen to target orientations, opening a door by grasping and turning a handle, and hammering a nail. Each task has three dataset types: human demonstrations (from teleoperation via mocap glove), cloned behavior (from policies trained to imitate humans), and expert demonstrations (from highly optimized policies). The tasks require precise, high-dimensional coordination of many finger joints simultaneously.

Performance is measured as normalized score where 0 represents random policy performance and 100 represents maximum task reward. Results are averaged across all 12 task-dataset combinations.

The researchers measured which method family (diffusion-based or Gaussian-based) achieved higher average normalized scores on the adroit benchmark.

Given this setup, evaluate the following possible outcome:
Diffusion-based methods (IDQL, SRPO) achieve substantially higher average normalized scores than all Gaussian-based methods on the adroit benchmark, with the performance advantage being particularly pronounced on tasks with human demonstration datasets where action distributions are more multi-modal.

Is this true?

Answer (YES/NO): NO